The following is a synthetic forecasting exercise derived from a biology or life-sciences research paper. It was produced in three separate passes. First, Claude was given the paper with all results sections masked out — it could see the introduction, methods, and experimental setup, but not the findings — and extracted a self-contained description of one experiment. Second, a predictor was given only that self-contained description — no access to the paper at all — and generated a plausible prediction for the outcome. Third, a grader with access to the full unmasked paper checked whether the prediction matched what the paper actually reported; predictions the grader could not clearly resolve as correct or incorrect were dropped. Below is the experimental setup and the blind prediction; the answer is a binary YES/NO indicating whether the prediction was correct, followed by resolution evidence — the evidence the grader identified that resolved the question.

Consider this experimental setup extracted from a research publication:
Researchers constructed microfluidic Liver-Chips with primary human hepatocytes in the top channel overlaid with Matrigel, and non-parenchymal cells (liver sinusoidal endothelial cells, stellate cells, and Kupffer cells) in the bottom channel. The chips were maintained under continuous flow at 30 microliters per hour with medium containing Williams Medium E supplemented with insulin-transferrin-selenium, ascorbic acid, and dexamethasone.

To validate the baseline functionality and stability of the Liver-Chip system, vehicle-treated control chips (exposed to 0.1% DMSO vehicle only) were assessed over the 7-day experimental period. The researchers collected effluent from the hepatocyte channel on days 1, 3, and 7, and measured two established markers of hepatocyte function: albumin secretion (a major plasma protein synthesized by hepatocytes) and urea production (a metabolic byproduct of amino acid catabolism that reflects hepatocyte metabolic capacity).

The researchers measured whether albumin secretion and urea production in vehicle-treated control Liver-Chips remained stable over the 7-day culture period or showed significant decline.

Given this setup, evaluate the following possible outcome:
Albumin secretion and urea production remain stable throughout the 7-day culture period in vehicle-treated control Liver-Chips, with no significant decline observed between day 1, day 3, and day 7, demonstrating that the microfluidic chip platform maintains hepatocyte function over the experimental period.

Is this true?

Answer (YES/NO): YES